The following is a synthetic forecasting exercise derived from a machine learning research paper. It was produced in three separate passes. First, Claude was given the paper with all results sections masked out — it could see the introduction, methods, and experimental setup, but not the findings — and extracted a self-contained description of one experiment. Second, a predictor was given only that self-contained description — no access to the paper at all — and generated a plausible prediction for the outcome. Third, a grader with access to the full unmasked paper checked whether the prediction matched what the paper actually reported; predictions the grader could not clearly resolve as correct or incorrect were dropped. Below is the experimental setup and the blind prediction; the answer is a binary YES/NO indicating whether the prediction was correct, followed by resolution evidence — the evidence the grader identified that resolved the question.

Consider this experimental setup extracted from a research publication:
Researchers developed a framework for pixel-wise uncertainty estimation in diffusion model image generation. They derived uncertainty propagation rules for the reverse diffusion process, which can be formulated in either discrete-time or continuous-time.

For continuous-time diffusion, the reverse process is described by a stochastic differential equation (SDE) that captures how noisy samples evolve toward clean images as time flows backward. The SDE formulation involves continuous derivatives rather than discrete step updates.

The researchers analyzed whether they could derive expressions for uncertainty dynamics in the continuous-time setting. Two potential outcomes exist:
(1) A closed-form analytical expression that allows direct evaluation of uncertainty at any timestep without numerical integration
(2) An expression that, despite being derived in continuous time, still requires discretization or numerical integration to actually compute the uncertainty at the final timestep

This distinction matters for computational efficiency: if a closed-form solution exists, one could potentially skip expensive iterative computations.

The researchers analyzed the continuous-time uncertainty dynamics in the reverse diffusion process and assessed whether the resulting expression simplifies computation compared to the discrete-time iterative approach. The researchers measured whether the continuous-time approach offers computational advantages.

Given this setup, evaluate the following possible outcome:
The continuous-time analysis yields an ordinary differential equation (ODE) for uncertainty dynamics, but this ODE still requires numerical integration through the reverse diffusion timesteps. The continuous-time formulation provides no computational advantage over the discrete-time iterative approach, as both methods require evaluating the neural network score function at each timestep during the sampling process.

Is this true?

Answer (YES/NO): YES